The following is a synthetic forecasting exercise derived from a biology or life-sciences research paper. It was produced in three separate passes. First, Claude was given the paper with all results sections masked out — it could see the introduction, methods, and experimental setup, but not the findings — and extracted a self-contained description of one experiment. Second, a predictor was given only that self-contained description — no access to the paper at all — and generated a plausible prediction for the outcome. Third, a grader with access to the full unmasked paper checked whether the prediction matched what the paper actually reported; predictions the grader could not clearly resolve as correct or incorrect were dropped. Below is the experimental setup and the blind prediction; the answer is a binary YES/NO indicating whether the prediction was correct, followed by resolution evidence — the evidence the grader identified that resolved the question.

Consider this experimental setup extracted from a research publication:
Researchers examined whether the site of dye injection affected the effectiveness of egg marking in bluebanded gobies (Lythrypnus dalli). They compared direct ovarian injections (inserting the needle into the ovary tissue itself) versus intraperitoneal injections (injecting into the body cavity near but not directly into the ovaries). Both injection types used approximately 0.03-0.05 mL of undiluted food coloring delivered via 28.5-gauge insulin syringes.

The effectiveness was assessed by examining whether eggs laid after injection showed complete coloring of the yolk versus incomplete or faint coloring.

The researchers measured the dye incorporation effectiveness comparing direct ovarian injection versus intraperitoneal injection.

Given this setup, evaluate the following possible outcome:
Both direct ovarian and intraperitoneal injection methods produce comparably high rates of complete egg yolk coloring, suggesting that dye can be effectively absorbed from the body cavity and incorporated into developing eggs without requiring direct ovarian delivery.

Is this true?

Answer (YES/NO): NO